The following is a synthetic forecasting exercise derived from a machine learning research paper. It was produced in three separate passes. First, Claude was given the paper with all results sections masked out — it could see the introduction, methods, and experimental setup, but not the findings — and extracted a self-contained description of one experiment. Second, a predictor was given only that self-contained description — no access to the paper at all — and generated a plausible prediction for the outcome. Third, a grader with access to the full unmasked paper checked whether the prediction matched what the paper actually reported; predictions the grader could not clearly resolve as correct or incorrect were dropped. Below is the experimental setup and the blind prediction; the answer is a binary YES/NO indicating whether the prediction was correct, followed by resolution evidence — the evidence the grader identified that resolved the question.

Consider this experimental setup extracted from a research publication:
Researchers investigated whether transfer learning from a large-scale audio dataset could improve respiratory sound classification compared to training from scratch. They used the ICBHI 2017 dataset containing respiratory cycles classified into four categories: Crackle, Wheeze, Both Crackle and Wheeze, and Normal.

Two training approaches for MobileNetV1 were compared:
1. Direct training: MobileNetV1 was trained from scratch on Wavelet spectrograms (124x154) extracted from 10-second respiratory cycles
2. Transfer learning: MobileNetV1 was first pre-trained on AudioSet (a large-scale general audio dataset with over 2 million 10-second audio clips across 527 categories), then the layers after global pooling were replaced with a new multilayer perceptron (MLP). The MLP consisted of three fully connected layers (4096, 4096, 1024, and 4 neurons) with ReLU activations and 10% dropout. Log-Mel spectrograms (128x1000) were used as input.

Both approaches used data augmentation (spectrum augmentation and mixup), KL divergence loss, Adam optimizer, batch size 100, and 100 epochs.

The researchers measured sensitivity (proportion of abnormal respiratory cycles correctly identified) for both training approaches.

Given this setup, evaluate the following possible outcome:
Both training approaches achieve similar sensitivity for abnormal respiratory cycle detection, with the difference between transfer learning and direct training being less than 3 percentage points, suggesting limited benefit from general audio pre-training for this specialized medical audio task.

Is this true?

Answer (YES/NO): NO